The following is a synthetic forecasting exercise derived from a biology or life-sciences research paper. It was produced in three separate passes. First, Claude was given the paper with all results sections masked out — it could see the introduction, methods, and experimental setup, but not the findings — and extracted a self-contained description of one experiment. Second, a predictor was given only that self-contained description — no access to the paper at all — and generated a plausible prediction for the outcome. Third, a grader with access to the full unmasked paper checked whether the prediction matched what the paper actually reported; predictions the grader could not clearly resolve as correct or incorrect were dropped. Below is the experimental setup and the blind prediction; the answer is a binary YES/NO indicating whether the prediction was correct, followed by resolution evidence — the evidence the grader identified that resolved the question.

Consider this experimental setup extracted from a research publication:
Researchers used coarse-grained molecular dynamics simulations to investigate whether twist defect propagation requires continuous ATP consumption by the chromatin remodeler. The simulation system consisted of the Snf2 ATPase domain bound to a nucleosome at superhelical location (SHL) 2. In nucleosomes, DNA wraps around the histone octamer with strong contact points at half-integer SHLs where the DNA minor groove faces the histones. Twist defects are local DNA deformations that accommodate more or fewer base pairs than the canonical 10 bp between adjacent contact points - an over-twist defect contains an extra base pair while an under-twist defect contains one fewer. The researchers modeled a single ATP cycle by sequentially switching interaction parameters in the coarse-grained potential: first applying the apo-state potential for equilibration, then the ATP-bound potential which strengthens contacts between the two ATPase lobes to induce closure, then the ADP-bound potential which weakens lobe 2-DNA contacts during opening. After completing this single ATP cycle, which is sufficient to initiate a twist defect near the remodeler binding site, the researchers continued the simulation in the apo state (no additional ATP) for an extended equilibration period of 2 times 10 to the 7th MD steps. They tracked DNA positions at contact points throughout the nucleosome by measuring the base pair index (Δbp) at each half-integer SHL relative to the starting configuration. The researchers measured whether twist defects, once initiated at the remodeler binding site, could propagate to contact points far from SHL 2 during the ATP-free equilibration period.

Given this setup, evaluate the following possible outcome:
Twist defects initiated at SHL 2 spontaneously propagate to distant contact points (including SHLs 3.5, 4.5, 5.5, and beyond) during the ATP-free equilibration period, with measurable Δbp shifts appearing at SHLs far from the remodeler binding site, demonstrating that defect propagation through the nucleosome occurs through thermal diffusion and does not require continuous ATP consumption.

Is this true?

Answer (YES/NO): YES